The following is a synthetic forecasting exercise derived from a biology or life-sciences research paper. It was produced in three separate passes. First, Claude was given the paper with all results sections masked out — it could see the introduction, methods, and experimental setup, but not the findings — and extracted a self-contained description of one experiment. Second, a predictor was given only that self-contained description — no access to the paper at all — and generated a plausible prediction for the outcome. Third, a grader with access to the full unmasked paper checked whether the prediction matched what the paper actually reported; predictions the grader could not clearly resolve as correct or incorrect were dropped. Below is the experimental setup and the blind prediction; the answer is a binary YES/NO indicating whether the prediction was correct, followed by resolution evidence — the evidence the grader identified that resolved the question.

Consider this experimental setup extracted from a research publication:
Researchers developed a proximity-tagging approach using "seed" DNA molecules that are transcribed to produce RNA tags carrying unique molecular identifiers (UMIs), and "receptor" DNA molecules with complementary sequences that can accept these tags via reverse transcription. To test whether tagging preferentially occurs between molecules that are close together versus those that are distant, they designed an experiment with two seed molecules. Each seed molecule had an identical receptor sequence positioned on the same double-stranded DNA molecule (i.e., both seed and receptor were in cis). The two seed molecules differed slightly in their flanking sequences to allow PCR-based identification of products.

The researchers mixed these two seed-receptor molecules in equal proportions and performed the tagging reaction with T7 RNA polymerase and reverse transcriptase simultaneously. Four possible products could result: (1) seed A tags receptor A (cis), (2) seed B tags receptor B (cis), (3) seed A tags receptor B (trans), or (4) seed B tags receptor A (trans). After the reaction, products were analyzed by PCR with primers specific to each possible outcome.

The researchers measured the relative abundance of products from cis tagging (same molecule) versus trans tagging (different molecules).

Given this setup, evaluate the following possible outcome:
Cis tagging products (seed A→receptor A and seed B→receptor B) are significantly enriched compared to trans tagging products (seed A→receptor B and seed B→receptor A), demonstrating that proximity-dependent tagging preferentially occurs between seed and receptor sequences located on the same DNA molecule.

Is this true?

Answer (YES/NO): YES